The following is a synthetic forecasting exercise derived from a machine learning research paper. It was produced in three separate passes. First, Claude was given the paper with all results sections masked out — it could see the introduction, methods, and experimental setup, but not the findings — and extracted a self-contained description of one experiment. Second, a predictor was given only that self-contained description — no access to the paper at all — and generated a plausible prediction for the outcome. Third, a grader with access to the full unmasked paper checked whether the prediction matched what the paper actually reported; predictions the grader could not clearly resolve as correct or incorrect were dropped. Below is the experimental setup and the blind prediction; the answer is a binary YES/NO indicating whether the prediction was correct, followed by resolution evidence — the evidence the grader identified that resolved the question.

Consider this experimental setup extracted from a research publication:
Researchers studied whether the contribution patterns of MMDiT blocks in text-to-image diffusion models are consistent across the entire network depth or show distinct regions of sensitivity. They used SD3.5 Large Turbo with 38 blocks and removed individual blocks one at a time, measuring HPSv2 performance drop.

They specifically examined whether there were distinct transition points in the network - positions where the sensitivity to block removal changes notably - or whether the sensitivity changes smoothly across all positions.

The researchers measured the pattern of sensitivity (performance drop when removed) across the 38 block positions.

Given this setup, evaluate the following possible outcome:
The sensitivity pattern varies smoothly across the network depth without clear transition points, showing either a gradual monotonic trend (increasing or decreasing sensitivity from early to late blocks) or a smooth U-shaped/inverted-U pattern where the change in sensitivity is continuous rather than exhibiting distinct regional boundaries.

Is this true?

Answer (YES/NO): NO